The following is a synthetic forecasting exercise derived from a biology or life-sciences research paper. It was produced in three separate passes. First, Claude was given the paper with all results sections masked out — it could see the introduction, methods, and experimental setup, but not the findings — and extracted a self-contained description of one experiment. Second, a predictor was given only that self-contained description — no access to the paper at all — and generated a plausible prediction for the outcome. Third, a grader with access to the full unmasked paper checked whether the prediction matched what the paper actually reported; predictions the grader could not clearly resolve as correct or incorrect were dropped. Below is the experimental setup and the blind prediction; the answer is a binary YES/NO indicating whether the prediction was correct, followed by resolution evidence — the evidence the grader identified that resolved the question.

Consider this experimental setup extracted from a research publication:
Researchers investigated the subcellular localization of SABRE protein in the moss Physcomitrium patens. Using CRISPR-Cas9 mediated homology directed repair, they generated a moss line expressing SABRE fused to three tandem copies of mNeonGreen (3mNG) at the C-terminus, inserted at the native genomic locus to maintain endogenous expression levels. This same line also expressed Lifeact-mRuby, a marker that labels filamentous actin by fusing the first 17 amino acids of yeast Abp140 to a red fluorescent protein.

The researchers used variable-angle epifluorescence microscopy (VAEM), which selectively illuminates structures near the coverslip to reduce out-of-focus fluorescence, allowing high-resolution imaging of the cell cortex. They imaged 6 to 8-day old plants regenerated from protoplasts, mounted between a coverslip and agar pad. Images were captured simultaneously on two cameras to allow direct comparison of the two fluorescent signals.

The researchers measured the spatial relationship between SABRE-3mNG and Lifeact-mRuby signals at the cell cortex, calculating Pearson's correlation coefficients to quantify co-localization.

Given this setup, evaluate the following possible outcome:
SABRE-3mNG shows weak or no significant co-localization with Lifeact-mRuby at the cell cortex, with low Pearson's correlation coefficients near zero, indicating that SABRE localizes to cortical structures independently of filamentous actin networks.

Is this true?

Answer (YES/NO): YES